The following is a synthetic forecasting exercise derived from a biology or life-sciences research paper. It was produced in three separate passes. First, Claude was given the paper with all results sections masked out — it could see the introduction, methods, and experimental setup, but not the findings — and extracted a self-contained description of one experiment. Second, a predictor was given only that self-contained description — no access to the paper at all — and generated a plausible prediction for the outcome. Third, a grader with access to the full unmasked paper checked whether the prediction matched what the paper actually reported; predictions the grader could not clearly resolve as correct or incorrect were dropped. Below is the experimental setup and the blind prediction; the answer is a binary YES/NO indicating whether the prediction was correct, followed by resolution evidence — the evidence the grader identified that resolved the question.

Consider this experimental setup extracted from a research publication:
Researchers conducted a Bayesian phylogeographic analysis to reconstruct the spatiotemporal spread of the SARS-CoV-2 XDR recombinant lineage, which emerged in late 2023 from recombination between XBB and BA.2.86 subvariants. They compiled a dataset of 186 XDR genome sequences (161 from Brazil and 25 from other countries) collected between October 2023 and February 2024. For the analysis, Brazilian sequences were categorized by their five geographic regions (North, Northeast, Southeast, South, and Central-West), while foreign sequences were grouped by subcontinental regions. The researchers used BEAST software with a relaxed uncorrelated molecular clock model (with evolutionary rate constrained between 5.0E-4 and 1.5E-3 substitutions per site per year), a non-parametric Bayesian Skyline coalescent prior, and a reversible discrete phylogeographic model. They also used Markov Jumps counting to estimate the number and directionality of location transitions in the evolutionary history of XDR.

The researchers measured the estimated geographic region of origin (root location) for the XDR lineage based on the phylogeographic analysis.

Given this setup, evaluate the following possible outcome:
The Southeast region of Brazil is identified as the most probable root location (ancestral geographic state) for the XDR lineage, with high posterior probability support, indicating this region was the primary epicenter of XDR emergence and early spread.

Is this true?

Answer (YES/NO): NO